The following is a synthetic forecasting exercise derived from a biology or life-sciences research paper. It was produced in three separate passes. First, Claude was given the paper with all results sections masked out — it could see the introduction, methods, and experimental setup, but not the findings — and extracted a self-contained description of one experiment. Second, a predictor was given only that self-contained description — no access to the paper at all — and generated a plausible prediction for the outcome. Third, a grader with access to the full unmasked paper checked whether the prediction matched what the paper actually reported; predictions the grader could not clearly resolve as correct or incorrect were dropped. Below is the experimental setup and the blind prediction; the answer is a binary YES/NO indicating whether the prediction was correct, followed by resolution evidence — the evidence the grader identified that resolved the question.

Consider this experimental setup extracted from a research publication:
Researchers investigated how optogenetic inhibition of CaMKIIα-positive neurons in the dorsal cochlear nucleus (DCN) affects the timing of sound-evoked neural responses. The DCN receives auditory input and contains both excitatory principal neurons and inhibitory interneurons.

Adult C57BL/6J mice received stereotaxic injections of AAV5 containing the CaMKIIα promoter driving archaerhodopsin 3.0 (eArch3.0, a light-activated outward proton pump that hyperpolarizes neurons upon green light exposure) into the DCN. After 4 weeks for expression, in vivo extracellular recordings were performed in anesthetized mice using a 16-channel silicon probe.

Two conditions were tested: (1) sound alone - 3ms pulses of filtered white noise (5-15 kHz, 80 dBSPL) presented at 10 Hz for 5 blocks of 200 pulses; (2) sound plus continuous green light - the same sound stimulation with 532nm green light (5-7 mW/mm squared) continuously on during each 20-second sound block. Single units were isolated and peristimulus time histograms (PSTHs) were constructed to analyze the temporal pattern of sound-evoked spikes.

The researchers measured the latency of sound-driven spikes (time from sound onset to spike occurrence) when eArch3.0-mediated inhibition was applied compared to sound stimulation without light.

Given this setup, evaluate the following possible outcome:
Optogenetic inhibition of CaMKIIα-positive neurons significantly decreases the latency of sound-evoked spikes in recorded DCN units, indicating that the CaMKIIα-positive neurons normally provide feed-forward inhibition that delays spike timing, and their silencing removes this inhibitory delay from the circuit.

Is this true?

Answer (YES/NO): NO